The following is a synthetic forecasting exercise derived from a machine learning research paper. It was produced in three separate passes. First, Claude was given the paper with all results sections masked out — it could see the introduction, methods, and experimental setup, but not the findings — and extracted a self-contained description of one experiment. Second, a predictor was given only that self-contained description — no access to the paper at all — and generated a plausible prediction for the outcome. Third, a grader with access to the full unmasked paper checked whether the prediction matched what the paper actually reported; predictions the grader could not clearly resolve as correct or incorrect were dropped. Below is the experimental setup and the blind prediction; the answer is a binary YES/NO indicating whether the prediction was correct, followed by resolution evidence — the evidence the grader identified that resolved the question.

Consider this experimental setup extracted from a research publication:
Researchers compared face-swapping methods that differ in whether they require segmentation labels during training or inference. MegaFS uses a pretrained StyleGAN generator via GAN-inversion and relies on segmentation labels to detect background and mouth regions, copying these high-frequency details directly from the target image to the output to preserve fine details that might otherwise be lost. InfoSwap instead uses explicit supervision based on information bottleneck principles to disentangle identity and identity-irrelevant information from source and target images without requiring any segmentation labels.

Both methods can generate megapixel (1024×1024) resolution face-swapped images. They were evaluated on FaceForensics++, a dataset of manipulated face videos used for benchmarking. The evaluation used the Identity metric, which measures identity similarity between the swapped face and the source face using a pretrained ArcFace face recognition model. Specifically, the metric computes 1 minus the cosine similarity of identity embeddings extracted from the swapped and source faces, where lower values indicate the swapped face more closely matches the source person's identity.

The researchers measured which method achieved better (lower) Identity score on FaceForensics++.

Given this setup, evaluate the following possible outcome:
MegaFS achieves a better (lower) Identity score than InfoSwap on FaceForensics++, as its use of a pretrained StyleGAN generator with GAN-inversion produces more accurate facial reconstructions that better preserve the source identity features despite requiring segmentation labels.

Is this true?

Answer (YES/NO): NO